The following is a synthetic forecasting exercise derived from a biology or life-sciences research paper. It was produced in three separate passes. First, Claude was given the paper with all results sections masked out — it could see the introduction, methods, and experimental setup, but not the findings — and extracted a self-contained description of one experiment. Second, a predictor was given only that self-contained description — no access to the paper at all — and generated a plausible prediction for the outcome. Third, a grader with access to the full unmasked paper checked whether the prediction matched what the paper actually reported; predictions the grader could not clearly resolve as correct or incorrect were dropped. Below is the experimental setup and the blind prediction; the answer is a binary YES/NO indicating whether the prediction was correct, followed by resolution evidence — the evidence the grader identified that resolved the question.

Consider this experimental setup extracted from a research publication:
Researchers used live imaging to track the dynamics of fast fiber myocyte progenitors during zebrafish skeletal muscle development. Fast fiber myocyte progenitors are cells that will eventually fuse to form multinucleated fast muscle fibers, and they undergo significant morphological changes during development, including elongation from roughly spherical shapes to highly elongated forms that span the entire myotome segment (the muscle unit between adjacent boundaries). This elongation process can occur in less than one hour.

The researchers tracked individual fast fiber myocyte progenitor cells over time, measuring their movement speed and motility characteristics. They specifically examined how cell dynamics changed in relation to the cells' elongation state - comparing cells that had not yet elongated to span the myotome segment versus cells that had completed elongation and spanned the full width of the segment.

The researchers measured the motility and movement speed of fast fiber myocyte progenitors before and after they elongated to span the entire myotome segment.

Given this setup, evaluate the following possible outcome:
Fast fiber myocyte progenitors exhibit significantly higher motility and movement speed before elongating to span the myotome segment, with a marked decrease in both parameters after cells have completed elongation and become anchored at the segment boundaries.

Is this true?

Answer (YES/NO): YES